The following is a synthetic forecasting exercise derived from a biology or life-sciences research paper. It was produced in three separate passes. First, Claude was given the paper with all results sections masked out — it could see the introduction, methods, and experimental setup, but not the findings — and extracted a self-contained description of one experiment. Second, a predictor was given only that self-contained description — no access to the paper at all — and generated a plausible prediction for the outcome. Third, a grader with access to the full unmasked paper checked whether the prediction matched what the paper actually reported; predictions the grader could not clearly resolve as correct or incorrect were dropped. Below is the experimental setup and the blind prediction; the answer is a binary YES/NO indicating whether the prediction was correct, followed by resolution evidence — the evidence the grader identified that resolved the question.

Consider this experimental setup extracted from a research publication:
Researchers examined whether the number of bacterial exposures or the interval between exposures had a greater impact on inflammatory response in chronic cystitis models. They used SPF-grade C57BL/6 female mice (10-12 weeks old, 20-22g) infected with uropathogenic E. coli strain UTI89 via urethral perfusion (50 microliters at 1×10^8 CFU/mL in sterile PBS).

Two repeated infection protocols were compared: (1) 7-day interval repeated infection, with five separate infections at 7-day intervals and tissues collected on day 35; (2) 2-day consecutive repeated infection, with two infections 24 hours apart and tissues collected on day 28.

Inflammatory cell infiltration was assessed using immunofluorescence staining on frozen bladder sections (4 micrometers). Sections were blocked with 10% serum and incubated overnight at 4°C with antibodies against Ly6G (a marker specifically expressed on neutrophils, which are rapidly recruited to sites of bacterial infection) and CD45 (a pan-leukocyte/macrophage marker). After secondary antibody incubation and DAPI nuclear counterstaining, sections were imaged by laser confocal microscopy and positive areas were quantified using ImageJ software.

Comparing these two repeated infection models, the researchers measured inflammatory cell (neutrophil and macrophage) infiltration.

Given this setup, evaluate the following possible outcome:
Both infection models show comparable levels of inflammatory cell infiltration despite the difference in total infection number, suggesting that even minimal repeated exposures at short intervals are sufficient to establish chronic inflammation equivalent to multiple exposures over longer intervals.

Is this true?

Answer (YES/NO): NO